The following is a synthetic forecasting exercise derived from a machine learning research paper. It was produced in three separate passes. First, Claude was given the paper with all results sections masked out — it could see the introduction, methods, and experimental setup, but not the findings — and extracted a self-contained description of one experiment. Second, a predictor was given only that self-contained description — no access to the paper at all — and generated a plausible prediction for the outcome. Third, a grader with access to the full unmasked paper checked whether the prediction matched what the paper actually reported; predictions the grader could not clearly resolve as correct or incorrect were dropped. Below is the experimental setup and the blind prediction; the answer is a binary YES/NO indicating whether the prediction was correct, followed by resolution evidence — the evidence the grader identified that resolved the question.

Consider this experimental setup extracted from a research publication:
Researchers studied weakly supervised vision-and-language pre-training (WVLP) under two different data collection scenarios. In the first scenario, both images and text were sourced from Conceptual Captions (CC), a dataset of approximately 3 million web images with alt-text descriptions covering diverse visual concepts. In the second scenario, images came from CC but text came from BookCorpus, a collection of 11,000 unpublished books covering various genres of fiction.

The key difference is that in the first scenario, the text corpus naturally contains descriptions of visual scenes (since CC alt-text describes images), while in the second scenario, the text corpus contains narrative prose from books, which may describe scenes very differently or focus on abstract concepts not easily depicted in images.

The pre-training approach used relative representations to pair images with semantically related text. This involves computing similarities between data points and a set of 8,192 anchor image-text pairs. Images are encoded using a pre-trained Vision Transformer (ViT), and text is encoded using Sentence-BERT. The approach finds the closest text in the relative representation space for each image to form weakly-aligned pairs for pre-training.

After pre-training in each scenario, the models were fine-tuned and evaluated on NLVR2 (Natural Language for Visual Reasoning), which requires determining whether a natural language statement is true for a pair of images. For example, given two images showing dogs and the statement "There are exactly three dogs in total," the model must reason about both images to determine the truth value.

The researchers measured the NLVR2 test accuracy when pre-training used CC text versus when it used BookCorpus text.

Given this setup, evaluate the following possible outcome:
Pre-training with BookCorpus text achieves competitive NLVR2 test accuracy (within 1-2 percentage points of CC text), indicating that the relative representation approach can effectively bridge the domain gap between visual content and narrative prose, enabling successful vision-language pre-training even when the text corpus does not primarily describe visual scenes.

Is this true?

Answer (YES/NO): YES